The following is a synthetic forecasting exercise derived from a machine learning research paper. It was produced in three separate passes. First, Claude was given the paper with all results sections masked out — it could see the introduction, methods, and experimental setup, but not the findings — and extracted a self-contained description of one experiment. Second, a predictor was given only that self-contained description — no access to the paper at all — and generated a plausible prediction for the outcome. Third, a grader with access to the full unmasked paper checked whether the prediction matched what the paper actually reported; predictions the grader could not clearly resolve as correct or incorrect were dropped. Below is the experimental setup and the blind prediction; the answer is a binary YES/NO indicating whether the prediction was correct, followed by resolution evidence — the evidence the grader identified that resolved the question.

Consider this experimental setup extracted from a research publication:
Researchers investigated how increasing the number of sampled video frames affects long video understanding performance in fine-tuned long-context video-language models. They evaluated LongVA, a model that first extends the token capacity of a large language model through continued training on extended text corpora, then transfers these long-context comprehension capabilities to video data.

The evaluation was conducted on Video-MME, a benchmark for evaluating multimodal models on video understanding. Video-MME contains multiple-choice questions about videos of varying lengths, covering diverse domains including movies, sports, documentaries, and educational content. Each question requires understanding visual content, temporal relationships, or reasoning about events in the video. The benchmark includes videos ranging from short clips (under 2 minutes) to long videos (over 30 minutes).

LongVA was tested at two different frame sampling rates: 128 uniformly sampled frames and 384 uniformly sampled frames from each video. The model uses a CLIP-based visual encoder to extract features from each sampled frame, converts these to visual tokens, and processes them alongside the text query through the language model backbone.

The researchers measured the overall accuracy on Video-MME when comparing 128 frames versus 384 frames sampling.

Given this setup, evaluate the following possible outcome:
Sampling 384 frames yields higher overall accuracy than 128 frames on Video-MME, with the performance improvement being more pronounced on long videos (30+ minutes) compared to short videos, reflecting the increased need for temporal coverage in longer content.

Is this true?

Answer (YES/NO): NO